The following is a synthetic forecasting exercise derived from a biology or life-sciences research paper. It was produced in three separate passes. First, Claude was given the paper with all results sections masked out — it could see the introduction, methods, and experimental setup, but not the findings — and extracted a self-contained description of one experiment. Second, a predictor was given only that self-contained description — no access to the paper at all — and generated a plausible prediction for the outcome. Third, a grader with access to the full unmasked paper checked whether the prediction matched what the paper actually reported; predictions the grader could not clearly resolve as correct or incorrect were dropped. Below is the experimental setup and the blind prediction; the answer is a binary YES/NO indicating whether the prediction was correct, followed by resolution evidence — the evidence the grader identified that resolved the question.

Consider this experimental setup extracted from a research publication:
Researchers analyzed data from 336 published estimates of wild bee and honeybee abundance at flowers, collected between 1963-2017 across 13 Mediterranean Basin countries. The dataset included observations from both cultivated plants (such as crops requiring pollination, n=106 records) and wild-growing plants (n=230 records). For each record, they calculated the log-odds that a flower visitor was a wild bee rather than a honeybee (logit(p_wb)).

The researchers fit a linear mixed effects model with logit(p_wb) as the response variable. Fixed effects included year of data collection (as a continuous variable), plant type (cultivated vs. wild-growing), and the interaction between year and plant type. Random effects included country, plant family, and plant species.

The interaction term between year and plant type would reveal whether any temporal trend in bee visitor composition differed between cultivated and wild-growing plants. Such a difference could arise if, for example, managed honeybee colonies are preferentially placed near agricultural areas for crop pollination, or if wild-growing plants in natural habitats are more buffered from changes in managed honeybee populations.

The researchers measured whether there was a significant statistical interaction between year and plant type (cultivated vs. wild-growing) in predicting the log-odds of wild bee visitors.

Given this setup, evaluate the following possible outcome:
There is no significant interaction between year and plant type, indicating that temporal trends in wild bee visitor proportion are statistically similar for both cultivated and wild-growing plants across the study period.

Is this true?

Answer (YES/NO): YES